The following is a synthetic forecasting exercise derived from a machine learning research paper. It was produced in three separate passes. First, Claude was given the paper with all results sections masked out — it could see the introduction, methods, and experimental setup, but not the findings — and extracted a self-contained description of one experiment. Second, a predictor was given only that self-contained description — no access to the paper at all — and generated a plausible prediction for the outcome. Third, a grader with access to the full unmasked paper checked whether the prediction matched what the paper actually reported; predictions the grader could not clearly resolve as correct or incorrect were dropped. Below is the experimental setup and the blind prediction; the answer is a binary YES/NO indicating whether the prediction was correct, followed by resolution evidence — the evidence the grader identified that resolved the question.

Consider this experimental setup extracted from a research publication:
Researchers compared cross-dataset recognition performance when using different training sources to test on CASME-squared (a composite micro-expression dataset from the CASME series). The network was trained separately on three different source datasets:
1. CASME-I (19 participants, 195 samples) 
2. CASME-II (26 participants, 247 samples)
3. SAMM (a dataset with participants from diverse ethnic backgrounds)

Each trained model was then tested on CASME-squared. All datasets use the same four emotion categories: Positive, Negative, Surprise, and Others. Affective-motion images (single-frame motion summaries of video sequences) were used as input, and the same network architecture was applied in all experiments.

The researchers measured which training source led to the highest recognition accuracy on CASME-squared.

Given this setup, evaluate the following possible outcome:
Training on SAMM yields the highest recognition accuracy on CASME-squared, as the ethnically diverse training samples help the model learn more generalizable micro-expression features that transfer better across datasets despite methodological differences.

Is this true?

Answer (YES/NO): YES